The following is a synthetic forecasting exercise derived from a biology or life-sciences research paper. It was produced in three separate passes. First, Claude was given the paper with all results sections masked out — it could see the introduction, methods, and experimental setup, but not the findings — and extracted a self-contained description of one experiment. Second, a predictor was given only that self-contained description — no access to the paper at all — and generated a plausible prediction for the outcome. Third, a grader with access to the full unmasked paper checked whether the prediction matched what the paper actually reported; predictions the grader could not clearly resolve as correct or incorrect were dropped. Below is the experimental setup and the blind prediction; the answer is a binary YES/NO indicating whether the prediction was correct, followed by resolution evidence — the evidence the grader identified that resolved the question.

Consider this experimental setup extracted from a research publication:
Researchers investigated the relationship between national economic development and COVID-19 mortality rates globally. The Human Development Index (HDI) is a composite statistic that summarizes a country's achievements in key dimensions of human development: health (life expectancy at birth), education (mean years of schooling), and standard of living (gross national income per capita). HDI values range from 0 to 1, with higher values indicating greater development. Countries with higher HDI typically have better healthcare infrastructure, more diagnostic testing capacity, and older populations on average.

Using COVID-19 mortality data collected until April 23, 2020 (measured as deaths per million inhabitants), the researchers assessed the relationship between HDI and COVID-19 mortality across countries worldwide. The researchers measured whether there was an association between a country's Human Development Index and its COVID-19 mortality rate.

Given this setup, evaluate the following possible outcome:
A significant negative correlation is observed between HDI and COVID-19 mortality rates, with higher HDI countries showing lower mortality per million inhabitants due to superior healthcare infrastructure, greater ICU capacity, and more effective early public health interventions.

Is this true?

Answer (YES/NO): NO